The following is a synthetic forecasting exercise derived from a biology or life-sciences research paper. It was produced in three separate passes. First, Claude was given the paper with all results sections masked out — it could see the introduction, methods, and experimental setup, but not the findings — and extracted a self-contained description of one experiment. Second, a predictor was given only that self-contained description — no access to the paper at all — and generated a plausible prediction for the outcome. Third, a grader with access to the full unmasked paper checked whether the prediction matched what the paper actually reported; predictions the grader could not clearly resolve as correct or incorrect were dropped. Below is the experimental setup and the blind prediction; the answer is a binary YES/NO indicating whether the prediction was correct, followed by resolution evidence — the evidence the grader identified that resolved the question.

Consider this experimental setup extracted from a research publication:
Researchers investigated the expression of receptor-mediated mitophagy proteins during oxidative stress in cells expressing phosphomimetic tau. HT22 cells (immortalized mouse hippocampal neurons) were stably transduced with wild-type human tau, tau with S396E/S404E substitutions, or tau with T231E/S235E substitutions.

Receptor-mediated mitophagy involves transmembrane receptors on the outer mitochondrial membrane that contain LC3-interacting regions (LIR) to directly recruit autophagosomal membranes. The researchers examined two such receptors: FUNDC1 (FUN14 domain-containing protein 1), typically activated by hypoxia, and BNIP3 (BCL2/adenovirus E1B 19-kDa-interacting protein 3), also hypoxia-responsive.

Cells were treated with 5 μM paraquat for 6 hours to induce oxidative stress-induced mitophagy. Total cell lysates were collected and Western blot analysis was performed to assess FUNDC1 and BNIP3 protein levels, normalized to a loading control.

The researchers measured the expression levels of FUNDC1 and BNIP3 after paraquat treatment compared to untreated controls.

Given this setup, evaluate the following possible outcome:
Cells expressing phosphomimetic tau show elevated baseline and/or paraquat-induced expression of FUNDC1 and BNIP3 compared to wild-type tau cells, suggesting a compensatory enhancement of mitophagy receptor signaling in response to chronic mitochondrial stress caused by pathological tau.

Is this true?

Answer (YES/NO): NO